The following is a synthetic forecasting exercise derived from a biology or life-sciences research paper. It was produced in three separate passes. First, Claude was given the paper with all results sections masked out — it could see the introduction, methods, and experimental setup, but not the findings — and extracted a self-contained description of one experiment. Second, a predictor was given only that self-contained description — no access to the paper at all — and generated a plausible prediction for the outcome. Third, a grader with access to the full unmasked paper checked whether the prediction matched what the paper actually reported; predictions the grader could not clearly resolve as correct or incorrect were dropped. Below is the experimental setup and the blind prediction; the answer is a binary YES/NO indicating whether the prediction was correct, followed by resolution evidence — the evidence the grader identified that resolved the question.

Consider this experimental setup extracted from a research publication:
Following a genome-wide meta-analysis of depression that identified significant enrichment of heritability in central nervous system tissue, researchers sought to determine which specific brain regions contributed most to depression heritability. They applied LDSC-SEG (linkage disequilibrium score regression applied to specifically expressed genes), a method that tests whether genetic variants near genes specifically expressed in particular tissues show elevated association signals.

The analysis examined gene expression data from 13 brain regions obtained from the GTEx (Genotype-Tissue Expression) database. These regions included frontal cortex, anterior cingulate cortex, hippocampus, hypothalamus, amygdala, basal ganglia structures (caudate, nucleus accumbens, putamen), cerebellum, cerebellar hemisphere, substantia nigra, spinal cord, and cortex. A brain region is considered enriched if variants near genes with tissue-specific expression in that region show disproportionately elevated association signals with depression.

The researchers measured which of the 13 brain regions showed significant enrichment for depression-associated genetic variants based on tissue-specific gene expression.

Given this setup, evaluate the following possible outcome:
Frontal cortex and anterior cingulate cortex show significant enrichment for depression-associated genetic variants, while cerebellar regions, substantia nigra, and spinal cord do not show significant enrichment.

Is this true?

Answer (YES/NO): YES